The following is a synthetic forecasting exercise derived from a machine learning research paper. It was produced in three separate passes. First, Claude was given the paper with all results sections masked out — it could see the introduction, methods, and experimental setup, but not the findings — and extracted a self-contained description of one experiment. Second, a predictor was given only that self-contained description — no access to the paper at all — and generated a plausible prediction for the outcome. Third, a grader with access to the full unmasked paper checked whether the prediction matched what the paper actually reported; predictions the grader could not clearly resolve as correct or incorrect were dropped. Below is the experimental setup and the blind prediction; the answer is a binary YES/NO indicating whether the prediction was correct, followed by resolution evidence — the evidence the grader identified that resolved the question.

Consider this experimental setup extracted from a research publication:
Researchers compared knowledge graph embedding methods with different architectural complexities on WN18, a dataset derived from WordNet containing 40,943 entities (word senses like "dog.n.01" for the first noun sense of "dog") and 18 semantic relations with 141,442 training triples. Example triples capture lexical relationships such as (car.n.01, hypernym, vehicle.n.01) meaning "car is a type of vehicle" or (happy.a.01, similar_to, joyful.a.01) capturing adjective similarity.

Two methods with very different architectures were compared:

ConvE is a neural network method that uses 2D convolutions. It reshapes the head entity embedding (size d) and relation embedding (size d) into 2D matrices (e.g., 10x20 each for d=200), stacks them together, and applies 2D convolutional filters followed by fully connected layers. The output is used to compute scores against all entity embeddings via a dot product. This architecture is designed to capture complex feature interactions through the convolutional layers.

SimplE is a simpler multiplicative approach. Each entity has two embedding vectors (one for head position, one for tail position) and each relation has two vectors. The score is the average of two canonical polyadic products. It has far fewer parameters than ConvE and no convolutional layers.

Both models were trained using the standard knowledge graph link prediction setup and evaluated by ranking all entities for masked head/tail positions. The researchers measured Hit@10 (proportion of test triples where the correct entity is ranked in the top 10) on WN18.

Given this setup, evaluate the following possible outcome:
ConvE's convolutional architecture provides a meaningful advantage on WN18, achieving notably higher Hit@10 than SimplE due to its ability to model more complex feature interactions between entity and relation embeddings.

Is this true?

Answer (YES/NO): NO